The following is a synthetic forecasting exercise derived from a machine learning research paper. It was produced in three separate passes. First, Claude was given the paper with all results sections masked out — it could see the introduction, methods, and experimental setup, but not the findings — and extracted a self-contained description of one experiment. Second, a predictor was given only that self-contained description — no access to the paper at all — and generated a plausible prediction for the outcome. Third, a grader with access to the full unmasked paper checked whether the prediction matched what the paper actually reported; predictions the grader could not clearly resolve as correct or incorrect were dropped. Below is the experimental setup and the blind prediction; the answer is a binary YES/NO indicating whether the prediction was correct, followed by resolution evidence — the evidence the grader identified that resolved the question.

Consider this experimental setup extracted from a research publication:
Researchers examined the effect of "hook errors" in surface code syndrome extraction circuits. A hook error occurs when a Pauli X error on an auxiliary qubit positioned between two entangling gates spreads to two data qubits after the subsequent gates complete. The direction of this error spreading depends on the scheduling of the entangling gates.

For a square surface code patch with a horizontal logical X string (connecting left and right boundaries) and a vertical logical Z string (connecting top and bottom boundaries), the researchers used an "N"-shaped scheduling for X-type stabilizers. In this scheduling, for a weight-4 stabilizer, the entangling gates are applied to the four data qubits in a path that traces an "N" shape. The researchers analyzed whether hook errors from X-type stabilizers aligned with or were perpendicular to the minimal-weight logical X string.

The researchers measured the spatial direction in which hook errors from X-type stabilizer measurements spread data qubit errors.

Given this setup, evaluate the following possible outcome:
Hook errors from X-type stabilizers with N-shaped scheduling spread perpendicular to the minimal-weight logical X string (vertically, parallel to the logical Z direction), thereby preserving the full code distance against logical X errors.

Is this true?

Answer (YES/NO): YES